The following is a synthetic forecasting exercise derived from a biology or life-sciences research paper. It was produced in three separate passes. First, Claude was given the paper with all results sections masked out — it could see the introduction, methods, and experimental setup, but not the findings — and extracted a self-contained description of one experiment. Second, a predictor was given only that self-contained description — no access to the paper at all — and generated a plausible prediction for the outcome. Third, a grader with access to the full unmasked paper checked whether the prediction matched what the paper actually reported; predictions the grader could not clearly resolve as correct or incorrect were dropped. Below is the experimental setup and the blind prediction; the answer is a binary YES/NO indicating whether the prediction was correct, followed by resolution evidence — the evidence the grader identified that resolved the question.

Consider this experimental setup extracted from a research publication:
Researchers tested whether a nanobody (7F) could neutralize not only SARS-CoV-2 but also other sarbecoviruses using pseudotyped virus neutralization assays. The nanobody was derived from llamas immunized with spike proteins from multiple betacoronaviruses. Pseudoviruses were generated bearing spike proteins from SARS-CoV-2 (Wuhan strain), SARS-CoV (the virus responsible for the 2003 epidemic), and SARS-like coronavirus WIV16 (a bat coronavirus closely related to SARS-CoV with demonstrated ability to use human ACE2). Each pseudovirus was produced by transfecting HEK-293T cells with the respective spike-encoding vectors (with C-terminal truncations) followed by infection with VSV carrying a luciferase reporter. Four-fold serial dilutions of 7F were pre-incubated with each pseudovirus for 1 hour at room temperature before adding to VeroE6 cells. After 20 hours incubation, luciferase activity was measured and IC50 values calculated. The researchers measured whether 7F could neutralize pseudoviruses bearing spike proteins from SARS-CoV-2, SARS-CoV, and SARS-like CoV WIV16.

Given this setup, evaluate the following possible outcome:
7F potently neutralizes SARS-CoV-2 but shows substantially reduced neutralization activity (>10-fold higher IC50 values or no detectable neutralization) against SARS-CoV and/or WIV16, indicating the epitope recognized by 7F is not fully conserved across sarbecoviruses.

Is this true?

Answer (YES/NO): NO